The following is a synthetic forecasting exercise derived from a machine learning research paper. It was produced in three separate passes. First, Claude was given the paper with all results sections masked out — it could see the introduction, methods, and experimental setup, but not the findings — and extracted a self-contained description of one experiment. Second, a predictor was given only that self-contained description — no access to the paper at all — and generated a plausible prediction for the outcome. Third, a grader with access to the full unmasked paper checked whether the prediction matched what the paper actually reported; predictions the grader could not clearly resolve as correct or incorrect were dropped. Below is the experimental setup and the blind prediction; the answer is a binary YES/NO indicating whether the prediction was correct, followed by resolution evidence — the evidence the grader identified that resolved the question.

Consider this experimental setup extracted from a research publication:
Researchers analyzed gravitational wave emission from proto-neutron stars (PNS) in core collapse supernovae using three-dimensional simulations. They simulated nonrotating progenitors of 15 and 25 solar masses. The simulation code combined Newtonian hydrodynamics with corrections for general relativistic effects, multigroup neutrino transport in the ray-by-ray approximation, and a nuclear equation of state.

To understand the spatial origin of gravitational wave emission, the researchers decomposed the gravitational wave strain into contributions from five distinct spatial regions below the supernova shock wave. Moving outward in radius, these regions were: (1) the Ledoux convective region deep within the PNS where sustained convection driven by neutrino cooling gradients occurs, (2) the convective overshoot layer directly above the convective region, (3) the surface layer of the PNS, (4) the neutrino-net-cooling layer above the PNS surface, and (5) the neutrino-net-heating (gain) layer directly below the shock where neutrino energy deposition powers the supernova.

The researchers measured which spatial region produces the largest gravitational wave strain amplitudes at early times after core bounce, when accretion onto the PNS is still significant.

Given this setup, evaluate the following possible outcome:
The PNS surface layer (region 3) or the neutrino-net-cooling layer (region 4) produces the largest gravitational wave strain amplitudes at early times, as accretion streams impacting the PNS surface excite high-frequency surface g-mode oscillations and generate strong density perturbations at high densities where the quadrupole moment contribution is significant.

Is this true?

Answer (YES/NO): YES